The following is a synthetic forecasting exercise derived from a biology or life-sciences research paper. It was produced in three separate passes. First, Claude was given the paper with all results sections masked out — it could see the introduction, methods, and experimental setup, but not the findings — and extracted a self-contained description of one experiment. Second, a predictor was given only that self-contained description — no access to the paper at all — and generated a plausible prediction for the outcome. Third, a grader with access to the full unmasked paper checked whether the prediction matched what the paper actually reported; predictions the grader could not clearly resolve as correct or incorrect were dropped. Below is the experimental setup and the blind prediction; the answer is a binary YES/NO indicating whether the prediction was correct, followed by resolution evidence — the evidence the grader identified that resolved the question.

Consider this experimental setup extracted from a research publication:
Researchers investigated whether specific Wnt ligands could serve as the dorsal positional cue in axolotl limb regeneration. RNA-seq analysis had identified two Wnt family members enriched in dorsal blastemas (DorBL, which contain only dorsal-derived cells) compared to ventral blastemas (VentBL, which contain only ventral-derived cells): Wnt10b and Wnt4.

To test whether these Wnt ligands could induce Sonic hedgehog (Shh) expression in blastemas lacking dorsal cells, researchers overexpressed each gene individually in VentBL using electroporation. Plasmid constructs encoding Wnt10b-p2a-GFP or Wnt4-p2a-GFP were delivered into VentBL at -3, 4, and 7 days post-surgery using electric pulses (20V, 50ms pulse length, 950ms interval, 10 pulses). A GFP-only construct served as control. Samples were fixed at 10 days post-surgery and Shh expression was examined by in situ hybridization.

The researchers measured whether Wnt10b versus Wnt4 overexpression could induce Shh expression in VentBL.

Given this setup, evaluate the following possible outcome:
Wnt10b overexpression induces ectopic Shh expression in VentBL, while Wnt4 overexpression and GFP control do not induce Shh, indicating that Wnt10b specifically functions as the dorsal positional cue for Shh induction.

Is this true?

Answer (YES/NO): YES